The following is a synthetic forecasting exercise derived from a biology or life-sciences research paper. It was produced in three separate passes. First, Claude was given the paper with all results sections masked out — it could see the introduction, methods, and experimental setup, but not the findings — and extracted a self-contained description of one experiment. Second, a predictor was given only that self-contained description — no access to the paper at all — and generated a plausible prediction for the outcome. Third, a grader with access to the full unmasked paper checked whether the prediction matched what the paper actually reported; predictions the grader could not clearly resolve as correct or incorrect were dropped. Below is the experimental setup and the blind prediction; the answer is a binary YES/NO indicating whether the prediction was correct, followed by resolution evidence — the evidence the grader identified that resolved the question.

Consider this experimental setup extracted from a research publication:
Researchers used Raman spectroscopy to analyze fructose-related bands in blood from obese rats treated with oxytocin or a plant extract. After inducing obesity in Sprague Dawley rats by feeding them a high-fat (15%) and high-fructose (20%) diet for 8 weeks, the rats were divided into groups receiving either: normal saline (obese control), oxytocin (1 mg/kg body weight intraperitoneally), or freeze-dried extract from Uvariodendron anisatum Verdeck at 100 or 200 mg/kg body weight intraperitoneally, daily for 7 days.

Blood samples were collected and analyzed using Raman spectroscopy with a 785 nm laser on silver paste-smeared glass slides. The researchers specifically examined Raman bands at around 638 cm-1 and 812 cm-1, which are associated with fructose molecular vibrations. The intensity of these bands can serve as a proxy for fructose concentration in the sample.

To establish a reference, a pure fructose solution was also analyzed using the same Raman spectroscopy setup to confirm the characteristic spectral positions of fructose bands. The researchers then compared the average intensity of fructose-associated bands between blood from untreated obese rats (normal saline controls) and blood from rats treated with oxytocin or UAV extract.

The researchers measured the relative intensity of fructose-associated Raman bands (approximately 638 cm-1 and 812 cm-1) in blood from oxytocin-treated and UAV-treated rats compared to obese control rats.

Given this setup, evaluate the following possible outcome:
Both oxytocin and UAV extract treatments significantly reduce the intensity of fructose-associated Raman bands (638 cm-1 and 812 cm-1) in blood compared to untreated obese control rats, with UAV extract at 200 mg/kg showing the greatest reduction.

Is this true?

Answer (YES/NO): NO